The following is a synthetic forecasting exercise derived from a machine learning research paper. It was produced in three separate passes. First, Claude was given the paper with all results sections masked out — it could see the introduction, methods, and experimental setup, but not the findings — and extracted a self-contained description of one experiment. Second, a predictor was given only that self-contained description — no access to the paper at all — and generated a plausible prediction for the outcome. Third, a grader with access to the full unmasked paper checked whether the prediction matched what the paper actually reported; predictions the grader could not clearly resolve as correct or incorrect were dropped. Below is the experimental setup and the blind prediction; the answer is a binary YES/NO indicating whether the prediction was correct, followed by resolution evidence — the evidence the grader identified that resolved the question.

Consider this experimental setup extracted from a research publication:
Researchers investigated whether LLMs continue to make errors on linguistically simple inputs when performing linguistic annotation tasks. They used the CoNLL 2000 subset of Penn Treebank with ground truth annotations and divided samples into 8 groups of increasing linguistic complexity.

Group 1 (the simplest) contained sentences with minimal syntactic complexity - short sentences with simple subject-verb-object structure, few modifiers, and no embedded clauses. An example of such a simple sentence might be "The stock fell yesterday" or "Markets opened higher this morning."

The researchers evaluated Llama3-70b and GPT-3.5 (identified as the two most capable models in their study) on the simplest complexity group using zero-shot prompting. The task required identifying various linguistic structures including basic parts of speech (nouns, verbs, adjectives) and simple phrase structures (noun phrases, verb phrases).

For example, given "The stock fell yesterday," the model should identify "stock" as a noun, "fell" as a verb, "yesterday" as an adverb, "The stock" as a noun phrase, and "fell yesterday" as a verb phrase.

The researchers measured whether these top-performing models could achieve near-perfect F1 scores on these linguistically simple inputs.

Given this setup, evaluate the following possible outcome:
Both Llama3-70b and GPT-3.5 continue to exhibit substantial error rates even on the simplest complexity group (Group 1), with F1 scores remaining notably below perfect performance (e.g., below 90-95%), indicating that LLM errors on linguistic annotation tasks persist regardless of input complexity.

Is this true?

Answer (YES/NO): YES